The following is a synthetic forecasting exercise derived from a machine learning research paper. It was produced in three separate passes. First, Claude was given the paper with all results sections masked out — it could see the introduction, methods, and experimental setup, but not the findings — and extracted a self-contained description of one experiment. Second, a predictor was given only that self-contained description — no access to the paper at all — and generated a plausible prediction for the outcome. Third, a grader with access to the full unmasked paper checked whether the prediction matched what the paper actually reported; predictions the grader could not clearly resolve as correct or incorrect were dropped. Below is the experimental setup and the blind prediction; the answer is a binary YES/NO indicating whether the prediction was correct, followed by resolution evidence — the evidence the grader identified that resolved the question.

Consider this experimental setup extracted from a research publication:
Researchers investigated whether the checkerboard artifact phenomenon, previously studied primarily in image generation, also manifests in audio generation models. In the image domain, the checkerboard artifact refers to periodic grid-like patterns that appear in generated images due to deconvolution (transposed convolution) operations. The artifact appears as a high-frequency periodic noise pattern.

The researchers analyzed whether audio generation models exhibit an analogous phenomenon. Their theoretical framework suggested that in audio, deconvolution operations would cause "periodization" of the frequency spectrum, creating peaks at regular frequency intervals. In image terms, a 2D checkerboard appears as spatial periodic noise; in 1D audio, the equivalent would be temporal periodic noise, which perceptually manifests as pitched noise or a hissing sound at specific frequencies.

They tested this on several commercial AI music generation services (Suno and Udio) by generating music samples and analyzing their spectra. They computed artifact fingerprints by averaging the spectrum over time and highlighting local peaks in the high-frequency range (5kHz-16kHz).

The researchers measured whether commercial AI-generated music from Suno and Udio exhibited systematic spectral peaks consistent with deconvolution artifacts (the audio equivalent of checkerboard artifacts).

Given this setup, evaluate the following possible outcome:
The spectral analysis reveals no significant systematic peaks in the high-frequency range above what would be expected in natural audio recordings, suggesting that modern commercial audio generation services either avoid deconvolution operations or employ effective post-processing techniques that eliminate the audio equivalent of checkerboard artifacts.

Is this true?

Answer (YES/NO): NO